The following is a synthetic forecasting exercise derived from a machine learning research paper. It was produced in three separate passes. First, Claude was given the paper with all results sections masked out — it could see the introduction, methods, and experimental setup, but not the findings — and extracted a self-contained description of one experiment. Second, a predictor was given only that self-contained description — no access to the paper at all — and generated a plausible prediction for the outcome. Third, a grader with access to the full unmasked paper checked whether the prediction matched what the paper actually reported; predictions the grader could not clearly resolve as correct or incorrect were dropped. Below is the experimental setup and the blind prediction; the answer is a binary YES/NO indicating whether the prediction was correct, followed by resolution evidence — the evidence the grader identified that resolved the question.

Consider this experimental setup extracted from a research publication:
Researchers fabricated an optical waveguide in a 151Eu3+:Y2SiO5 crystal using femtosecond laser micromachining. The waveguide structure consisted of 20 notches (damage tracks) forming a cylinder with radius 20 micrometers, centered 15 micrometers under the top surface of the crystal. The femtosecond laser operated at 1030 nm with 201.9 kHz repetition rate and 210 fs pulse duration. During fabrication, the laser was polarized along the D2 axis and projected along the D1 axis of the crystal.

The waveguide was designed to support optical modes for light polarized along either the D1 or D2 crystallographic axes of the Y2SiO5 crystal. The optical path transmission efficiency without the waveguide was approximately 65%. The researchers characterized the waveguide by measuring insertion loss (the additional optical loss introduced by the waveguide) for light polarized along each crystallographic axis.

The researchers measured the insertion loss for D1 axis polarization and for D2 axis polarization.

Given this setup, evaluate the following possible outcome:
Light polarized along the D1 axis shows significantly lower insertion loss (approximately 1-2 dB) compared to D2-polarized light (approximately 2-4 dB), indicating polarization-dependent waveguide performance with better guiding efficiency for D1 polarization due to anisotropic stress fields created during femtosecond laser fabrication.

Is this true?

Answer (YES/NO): NO